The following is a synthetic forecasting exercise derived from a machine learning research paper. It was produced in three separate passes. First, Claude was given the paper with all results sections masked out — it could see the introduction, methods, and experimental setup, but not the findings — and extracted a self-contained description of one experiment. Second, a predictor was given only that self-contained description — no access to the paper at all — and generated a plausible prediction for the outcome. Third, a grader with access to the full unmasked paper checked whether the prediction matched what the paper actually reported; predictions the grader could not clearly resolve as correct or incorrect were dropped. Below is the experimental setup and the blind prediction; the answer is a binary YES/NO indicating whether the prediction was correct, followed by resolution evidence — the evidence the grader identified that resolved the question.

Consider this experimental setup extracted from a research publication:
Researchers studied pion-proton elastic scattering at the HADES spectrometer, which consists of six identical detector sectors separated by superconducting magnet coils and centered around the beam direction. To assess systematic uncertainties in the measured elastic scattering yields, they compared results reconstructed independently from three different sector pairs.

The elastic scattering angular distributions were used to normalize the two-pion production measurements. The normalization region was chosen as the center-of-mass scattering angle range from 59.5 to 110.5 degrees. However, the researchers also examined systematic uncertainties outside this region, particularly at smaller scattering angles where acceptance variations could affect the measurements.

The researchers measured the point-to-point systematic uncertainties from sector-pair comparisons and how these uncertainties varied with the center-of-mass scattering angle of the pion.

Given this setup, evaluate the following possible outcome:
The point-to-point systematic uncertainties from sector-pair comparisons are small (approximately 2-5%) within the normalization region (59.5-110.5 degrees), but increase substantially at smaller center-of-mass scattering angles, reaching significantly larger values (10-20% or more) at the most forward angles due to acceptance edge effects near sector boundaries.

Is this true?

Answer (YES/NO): NO